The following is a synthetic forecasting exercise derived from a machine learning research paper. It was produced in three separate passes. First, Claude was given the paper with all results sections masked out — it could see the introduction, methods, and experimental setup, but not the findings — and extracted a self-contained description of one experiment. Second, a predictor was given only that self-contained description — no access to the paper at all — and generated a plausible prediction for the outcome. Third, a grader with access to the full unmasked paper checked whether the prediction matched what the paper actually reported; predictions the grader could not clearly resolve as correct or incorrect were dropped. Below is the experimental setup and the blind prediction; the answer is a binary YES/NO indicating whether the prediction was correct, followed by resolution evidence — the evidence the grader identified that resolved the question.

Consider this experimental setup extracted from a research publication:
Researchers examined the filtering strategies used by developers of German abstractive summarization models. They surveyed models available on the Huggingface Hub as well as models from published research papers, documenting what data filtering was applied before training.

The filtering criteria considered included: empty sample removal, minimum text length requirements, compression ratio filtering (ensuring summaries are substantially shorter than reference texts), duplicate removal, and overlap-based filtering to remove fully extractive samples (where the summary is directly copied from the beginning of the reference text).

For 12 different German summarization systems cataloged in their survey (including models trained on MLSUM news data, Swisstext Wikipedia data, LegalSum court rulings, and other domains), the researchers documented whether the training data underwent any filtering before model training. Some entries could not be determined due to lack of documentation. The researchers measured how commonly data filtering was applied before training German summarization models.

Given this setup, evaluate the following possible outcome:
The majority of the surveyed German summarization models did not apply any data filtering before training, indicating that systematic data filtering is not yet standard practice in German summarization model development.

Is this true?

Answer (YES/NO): NO